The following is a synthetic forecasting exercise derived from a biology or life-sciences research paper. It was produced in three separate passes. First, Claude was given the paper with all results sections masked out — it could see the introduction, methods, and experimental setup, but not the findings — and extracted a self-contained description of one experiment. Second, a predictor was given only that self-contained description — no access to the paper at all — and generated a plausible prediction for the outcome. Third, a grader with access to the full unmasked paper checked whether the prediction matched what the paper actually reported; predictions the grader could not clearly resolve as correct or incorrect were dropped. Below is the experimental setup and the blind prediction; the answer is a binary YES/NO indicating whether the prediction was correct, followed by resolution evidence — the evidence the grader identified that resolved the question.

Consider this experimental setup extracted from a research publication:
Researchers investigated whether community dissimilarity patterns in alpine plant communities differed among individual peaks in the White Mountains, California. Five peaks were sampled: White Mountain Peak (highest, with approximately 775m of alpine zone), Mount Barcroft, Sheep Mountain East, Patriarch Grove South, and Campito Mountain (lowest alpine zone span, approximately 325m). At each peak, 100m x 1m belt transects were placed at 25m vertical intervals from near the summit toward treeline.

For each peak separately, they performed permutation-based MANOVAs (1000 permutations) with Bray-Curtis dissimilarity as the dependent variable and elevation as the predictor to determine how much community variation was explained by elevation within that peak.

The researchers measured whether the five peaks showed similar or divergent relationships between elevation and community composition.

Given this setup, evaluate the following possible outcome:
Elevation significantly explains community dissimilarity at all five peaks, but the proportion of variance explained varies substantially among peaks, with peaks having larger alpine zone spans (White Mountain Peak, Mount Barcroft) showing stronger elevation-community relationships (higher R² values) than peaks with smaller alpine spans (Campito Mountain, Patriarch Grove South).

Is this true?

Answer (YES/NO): NO